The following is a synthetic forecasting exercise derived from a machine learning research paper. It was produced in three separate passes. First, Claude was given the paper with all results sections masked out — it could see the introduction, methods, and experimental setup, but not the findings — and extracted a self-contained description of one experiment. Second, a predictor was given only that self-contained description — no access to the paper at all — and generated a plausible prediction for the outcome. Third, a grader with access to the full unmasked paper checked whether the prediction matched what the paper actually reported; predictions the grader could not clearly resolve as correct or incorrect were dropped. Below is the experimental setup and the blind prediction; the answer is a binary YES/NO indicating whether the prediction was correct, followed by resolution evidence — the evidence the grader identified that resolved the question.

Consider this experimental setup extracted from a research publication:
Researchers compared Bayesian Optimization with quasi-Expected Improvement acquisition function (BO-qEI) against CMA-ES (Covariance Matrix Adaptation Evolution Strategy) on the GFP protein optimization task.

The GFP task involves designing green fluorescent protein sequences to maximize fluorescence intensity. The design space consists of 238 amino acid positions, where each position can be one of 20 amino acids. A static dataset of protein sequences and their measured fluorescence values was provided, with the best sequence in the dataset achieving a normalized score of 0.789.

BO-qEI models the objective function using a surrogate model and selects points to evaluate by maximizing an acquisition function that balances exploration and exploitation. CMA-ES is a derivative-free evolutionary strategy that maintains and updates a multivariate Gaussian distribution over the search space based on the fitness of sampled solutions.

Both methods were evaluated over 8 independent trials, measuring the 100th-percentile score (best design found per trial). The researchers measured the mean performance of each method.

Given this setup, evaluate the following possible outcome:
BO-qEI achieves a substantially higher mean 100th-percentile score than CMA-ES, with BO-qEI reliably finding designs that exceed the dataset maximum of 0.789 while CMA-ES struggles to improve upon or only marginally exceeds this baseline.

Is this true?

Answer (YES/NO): NO